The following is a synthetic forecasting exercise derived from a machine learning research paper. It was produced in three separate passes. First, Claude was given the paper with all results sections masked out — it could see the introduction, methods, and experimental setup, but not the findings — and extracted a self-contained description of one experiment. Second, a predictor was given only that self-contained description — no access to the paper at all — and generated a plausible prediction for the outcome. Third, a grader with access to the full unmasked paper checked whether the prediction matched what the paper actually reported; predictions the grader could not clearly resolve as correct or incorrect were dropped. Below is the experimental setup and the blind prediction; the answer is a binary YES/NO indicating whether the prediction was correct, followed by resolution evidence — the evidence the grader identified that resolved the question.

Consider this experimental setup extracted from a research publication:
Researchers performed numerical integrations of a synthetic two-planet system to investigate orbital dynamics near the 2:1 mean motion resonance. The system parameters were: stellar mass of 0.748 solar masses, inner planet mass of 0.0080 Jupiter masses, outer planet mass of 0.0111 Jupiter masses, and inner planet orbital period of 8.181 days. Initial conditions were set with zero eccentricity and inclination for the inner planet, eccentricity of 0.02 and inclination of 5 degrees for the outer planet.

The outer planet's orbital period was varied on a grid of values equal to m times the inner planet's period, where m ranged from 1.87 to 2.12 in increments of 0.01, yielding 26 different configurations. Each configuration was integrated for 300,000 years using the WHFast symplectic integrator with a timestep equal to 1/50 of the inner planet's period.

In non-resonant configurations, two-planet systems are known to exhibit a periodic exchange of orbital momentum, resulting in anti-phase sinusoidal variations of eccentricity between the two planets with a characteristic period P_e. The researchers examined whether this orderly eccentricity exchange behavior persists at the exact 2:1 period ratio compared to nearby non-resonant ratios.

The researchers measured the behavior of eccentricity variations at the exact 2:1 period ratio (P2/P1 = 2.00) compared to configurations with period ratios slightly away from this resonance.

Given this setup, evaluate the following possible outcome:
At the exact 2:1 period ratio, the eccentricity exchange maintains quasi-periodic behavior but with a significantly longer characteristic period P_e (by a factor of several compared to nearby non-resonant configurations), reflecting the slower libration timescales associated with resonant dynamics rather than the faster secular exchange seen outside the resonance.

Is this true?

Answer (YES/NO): NO